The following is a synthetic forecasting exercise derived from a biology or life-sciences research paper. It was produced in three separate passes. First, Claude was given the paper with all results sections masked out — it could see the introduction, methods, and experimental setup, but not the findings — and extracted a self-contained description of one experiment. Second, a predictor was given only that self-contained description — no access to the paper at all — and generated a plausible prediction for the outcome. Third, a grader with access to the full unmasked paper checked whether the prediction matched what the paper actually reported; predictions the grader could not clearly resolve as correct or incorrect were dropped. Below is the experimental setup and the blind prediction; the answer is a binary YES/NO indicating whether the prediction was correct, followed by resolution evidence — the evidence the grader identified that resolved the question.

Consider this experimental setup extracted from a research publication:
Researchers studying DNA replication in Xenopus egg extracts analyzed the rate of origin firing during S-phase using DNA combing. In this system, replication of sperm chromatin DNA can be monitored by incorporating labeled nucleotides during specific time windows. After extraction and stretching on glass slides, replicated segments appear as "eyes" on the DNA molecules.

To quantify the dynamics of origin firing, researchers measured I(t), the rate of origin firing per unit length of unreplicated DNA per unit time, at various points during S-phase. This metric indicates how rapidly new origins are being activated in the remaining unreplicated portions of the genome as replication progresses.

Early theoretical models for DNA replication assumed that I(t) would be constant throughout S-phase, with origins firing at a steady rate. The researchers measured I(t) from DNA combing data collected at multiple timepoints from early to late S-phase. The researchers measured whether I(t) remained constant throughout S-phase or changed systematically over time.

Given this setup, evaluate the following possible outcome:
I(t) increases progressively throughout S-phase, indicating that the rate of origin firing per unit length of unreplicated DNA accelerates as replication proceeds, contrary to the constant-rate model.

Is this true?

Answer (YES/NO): YES